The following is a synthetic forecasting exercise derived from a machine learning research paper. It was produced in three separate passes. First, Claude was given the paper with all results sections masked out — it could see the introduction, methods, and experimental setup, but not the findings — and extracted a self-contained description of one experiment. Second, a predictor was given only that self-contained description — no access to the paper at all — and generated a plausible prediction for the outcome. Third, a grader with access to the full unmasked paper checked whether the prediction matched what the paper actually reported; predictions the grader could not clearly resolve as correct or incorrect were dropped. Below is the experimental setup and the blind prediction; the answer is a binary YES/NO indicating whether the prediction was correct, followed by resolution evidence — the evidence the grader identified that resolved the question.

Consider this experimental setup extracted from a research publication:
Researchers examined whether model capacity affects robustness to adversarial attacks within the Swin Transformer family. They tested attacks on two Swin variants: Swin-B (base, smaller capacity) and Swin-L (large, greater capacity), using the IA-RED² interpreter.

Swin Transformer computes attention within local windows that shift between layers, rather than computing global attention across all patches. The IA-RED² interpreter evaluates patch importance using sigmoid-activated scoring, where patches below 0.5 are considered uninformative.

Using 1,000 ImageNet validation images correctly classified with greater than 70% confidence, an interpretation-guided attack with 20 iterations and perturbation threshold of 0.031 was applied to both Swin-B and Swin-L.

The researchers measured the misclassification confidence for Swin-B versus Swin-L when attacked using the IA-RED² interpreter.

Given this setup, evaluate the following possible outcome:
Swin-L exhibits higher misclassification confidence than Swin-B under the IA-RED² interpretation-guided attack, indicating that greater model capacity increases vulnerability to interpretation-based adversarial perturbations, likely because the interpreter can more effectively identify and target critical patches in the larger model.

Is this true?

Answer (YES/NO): YES